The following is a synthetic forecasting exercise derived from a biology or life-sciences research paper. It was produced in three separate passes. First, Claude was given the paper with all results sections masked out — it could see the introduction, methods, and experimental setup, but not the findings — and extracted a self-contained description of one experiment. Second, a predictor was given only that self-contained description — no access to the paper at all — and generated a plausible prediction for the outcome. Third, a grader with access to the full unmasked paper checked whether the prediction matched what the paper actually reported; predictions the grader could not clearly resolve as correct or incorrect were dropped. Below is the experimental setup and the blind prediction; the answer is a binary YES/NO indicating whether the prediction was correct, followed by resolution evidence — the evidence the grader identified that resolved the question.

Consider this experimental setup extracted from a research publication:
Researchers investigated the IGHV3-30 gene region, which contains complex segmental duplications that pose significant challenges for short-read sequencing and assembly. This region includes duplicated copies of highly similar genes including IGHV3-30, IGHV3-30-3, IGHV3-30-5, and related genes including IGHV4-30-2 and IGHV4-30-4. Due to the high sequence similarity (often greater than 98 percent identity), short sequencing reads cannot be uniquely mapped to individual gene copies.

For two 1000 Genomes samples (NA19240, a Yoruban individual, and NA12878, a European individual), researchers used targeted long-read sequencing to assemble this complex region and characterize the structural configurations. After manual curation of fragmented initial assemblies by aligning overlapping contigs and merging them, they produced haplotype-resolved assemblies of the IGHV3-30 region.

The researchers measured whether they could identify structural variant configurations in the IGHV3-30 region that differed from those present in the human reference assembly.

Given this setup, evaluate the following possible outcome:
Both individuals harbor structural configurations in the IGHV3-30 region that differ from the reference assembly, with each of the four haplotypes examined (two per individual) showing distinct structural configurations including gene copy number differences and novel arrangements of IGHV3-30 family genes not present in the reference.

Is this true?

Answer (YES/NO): NO